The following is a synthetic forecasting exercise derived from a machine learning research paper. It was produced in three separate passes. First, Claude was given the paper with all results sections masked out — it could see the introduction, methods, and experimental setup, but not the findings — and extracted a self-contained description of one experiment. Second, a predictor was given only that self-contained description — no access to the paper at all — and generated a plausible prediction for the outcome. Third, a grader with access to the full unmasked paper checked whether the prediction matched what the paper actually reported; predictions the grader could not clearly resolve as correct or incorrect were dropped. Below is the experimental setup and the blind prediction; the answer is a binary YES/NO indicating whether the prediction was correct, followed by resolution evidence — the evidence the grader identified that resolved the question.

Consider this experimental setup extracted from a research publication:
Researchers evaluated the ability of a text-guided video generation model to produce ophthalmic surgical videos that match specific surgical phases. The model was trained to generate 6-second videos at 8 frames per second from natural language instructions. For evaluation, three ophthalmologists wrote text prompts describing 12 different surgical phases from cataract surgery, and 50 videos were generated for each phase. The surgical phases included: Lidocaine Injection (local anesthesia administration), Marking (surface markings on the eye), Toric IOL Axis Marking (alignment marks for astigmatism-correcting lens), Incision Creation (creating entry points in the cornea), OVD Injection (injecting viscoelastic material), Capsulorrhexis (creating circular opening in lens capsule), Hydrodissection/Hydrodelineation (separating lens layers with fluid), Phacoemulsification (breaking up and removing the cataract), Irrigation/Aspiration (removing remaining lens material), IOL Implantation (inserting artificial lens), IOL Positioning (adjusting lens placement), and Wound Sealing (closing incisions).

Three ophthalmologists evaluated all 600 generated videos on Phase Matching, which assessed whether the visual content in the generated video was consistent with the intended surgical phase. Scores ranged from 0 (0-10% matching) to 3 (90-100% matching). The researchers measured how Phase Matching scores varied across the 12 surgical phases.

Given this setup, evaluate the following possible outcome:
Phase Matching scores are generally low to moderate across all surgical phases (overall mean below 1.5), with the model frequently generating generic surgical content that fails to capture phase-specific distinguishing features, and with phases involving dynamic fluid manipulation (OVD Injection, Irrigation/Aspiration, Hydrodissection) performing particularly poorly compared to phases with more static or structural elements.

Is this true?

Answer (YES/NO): NO